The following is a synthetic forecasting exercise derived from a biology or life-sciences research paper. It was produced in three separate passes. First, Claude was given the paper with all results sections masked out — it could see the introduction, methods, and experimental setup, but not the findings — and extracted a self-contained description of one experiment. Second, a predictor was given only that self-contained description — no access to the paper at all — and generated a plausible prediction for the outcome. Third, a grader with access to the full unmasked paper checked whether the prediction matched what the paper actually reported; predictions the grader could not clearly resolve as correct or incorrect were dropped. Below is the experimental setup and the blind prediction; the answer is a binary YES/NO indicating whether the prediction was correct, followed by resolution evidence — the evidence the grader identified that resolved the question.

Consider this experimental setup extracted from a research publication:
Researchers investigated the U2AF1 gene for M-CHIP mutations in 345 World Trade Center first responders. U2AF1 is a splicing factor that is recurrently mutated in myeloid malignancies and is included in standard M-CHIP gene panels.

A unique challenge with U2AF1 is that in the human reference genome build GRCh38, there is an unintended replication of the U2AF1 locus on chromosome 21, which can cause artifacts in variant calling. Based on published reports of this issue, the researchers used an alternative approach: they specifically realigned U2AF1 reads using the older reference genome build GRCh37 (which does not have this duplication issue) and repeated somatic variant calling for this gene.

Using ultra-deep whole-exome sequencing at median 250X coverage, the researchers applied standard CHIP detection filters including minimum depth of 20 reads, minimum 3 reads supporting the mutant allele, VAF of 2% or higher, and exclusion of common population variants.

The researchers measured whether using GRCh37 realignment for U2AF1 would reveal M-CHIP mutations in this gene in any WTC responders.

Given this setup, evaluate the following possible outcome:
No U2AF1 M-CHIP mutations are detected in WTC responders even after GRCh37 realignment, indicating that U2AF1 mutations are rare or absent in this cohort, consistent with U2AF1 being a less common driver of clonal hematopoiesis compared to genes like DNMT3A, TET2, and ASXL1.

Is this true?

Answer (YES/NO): YES